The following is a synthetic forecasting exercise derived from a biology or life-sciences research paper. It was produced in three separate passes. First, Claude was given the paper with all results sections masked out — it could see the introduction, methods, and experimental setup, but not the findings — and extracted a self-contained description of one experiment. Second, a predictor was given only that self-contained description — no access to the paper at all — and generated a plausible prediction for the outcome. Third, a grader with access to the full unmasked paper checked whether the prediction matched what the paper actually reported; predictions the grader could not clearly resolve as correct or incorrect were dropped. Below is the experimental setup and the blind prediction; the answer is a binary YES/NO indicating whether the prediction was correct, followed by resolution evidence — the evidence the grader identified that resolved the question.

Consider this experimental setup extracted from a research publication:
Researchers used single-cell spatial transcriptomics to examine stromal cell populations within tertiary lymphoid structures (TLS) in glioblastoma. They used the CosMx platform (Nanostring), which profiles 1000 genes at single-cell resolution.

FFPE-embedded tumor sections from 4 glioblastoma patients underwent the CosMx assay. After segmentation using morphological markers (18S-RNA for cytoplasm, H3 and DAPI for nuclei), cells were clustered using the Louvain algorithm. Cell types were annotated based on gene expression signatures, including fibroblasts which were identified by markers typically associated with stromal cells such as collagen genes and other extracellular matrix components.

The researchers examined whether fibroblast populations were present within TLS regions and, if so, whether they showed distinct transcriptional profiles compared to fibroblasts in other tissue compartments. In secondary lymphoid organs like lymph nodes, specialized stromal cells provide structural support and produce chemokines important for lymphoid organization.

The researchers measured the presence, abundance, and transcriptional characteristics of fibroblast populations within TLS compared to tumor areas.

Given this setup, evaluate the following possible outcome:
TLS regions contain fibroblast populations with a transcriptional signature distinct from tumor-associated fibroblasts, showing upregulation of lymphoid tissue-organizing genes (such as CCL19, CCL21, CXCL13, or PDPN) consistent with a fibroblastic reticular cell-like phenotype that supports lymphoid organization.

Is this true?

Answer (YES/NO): NO